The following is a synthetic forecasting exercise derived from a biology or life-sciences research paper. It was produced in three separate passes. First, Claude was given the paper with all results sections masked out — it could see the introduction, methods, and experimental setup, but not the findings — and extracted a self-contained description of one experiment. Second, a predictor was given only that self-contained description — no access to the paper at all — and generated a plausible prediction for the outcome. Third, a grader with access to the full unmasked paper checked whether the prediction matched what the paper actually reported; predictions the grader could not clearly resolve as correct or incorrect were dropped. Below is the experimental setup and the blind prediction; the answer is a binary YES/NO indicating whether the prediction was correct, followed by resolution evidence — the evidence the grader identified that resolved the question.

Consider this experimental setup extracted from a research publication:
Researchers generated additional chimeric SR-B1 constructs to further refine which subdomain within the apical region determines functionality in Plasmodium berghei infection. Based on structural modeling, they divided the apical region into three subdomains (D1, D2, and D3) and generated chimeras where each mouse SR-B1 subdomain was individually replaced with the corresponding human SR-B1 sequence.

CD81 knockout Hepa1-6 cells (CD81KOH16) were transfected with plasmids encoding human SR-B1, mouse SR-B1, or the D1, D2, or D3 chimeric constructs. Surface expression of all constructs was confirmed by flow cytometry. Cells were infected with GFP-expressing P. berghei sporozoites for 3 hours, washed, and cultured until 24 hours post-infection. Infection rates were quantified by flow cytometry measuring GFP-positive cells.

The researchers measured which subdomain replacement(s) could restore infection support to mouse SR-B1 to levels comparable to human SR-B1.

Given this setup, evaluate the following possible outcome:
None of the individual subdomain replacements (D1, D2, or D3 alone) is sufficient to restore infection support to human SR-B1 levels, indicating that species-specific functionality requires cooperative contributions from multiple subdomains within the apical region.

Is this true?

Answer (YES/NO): NO